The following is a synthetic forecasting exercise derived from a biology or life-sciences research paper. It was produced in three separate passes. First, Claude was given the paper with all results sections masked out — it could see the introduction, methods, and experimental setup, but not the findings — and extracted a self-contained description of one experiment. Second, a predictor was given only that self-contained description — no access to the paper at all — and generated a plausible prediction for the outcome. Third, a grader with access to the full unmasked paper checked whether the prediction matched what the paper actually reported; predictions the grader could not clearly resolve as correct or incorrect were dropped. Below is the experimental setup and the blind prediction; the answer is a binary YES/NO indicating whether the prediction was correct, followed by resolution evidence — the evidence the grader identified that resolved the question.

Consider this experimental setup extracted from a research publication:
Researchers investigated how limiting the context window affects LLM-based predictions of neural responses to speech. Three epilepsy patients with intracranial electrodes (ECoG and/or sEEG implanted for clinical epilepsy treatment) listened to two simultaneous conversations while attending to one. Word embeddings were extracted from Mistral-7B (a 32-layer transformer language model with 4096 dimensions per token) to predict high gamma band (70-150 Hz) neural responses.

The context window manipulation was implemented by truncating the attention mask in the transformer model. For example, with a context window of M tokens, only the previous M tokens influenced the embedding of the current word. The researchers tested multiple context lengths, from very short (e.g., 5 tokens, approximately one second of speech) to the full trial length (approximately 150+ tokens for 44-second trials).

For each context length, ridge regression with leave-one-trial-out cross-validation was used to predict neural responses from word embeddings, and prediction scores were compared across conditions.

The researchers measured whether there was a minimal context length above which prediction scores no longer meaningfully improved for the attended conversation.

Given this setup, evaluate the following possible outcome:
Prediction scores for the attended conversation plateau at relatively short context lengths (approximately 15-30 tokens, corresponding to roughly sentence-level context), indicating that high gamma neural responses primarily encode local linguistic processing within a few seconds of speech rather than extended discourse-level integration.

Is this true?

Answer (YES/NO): NO